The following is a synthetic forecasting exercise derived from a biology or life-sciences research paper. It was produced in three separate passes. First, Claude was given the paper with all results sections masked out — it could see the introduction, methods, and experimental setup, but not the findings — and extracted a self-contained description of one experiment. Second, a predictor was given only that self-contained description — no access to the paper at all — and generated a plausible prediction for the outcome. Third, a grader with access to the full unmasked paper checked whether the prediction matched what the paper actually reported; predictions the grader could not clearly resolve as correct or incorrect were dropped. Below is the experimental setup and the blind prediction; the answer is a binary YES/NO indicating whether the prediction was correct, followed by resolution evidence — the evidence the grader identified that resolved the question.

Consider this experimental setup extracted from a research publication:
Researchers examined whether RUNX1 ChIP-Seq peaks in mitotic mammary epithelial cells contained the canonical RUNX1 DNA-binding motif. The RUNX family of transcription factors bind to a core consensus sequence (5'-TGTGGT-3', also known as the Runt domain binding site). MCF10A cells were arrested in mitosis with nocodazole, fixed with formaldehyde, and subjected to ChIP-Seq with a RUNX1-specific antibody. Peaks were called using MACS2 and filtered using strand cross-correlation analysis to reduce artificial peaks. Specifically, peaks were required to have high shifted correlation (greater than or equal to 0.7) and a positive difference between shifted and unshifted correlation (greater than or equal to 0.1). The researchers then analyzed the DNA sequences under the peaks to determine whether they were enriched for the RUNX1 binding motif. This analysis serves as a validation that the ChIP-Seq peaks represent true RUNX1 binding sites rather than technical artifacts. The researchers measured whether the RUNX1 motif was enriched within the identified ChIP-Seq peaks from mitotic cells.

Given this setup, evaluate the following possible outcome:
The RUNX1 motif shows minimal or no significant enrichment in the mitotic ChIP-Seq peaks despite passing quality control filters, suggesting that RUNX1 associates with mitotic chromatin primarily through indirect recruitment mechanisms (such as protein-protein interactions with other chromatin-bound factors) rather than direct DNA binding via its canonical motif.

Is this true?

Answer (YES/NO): NO